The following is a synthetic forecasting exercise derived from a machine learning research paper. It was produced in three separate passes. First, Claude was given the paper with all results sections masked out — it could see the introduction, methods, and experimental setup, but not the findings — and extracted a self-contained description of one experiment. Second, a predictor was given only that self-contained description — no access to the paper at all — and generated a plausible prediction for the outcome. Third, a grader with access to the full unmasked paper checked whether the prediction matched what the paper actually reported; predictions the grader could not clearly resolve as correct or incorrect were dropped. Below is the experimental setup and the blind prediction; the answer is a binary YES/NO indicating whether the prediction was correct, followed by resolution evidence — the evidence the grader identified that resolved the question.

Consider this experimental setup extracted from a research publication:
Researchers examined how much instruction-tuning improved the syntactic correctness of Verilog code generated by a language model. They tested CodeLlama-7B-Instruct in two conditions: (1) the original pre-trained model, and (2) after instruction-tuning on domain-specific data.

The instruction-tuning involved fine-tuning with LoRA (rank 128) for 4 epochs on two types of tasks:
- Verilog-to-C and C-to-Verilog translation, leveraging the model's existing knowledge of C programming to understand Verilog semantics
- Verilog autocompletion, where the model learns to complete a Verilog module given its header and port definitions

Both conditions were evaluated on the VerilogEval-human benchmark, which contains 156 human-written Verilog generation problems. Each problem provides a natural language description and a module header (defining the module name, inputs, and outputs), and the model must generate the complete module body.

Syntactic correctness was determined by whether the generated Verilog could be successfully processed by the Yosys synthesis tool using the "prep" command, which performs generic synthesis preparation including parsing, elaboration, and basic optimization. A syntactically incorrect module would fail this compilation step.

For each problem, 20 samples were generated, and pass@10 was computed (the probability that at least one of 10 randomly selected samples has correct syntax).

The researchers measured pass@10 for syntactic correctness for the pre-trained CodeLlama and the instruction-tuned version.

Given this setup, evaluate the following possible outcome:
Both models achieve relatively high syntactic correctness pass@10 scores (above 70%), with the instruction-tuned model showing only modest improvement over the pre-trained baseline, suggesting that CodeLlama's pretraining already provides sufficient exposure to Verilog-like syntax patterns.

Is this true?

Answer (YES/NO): NO